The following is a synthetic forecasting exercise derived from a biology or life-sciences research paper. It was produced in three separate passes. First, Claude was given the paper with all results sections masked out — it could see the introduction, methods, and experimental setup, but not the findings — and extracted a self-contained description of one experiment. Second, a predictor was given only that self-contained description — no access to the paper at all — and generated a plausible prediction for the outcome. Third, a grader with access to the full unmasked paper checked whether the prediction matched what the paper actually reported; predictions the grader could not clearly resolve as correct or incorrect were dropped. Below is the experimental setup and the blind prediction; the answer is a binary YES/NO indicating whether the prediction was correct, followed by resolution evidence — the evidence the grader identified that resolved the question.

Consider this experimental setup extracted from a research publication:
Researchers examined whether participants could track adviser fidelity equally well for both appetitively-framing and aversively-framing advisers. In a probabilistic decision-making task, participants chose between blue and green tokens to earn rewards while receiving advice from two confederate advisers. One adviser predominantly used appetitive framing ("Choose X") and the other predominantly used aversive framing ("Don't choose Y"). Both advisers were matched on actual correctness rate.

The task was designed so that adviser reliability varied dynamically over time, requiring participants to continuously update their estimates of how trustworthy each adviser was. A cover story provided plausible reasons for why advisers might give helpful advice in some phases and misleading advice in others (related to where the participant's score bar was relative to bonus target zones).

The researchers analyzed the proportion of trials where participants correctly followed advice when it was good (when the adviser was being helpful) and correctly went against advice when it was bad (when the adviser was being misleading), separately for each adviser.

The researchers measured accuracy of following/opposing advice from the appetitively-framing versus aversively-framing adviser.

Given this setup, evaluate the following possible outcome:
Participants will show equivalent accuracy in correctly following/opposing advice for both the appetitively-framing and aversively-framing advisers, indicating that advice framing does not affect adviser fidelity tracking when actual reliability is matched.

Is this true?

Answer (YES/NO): YES